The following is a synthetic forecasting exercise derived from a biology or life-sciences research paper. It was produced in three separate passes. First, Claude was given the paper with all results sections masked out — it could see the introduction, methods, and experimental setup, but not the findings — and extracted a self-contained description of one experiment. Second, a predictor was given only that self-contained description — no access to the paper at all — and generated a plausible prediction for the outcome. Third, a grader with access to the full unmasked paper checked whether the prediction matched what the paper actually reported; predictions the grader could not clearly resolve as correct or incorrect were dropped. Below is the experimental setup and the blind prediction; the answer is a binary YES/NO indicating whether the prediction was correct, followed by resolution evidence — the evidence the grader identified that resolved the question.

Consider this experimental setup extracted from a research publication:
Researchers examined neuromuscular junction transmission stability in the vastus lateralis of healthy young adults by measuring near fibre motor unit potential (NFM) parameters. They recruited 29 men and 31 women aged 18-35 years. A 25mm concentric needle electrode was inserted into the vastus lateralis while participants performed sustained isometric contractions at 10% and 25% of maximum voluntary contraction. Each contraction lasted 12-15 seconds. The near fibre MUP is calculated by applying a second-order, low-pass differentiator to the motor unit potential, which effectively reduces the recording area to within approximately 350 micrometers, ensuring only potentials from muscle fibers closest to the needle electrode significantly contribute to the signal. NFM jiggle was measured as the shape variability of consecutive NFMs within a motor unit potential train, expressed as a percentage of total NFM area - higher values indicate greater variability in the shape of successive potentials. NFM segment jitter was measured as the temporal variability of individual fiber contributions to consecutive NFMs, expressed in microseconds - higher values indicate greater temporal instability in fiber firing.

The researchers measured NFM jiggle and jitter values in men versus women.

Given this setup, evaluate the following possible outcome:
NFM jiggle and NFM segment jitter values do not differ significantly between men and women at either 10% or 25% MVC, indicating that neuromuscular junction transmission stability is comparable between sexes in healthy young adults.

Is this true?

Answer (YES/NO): YES